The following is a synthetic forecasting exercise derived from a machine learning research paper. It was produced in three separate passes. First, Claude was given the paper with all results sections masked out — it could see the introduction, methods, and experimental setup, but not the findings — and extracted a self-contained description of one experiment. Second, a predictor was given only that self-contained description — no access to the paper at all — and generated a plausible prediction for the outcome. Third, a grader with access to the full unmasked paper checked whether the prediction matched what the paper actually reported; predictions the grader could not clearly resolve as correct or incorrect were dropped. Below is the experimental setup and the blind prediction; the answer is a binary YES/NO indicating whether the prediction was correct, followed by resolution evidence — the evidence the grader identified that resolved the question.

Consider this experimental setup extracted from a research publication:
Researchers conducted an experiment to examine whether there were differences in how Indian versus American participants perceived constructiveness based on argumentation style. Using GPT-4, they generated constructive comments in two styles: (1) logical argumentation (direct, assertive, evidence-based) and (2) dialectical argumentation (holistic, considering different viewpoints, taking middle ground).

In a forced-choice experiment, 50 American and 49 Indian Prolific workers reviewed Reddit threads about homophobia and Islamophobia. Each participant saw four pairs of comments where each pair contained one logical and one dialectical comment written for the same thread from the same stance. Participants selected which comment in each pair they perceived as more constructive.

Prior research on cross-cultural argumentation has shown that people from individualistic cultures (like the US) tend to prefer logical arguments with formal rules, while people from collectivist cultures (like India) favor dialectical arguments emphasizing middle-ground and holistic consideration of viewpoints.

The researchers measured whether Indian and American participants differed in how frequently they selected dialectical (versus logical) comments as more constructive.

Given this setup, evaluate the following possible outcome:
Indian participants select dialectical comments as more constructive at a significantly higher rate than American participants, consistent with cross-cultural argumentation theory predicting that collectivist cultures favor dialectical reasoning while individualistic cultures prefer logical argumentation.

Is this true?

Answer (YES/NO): NO